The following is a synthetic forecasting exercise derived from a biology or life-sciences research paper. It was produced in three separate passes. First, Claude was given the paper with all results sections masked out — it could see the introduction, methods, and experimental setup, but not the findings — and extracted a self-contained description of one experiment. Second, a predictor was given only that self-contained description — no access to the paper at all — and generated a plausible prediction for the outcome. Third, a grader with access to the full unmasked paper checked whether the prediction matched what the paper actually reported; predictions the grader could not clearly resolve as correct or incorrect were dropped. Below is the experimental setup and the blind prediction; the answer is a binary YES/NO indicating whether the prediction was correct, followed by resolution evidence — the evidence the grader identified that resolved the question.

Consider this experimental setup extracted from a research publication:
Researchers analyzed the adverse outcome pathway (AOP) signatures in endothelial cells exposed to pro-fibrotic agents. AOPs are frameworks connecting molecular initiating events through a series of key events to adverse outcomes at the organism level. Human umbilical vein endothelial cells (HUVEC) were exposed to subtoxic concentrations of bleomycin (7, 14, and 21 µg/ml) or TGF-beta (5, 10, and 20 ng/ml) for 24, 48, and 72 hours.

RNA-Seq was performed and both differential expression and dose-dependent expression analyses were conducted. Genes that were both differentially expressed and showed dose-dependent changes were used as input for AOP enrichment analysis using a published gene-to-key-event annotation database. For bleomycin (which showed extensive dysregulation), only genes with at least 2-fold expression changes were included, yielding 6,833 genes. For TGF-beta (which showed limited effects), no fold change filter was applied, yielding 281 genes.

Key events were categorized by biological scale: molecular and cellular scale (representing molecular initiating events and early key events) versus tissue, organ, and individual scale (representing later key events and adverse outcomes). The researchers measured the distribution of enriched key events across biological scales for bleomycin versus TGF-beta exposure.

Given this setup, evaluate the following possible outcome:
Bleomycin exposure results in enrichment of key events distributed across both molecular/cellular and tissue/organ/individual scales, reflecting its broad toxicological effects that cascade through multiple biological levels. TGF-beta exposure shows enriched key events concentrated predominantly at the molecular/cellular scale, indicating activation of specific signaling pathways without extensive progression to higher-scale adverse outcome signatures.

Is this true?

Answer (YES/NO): NO